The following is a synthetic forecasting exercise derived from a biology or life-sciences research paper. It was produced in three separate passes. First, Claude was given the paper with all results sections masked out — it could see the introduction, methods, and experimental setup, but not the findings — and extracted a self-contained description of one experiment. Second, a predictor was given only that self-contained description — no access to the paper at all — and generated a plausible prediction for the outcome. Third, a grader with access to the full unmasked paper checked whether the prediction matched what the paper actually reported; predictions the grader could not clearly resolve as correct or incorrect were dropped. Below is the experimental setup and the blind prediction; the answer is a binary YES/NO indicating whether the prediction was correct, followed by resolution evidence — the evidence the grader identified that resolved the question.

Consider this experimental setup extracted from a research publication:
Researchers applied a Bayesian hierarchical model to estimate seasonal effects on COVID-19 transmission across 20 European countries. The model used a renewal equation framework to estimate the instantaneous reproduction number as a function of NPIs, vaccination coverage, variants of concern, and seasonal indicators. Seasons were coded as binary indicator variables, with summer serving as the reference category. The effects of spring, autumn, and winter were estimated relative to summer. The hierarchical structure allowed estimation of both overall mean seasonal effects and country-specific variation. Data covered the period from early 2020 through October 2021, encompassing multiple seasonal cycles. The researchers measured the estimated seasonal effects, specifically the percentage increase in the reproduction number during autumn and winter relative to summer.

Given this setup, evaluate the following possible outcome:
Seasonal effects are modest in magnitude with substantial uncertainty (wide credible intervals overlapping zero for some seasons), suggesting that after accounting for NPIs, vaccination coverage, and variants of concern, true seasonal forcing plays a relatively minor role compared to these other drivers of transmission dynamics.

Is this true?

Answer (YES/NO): NO